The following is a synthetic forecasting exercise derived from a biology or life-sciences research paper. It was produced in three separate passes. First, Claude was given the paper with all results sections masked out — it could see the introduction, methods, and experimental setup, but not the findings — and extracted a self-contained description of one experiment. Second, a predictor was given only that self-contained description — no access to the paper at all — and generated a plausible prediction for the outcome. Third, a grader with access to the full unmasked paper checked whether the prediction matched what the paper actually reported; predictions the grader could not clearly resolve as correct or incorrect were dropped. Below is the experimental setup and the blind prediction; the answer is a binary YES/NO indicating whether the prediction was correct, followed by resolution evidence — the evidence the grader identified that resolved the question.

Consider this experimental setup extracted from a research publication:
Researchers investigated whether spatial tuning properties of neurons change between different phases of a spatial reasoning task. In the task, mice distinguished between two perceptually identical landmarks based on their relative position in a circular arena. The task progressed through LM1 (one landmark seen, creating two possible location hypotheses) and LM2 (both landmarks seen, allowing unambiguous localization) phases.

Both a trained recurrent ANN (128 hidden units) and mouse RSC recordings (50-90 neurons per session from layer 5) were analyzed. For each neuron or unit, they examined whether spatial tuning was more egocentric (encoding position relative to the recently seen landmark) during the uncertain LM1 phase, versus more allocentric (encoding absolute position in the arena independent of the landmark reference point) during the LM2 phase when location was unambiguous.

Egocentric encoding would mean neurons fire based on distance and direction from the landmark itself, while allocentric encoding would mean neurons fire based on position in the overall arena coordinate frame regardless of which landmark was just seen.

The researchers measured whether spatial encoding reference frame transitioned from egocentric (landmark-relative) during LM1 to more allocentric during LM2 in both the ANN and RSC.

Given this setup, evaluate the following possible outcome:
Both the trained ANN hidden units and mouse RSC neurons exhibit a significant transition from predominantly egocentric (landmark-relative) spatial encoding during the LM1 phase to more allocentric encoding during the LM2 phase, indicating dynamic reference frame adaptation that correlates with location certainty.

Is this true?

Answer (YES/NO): YES